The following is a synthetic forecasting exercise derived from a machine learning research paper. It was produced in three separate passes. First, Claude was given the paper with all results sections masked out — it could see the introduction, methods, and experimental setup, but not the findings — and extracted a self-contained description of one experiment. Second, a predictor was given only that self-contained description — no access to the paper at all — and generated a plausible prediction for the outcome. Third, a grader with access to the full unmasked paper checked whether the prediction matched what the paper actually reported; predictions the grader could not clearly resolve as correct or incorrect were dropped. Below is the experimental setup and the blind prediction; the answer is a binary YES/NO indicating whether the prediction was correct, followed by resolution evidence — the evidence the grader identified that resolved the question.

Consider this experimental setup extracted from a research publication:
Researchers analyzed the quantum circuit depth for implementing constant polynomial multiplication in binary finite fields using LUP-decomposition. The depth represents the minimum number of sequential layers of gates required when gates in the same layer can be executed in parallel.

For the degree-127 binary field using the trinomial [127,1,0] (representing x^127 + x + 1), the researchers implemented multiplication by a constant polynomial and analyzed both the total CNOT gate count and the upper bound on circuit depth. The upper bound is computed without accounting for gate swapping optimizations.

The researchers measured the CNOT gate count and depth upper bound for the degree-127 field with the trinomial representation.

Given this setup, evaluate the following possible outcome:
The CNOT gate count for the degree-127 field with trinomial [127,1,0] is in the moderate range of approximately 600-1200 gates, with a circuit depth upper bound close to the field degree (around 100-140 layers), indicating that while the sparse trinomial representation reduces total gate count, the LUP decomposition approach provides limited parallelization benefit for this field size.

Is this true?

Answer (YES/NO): NO